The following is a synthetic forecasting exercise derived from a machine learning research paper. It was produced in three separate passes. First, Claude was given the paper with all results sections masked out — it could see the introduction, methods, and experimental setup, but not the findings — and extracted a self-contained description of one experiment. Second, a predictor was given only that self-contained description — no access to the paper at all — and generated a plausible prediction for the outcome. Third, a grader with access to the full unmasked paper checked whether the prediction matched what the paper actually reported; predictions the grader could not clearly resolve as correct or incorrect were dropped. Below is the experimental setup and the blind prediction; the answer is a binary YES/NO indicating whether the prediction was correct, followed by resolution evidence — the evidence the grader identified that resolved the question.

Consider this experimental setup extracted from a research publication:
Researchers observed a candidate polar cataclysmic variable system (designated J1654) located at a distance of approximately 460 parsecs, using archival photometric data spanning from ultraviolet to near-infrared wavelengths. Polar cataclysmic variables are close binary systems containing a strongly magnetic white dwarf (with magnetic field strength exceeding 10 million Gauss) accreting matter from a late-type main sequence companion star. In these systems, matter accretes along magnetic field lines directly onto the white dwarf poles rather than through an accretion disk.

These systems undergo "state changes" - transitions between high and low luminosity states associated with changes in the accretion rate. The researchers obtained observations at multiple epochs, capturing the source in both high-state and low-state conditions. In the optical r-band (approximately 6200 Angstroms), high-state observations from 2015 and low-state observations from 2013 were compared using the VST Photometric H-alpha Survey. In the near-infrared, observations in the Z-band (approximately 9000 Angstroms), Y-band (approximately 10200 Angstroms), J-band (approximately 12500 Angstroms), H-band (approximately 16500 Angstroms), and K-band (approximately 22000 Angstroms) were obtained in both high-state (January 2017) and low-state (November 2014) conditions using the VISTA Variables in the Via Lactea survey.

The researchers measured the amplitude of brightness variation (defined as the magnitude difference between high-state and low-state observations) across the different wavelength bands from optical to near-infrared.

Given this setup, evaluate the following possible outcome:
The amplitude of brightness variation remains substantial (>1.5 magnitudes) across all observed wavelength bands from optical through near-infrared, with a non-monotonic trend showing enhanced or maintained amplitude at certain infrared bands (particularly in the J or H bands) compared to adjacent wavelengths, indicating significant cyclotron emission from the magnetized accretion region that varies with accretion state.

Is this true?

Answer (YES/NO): NO